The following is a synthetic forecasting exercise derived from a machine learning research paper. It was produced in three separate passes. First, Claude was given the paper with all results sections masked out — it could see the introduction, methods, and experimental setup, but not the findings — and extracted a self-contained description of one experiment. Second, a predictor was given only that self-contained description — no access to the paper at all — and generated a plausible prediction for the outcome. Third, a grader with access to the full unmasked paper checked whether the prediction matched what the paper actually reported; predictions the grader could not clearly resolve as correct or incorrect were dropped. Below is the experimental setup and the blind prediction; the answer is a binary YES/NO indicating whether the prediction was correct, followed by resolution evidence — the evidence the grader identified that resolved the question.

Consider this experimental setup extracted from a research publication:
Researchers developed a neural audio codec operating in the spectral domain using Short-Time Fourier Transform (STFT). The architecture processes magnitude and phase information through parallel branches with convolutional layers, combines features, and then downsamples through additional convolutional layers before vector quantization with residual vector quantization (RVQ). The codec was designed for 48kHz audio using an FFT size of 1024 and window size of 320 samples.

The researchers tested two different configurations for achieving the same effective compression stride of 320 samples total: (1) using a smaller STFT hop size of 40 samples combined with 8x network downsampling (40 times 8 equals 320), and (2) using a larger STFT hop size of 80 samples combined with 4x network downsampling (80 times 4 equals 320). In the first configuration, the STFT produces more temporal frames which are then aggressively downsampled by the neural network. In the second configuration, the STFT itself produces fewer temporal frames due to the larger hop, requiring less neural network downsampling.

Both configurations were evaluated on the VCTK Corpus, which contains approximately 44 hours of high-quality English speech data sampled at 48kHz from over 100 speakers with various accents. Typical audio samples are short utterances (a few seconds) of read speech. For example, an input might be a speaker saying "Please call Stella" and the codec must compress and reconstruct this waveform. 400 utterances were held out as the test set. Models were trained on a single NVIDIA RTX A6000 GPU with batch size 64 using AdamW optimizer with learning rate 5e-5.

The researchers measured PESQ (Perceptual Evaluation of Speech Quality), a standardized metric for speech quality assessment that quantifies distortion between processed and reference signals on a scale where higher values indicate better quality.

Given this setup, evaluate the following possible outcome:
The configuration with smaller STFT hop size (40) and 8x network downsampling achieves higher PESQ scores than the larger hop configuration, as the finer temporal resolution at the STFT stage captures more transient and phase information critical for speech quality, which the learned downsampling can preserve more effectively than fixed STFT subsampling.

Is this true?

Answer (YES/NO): YES